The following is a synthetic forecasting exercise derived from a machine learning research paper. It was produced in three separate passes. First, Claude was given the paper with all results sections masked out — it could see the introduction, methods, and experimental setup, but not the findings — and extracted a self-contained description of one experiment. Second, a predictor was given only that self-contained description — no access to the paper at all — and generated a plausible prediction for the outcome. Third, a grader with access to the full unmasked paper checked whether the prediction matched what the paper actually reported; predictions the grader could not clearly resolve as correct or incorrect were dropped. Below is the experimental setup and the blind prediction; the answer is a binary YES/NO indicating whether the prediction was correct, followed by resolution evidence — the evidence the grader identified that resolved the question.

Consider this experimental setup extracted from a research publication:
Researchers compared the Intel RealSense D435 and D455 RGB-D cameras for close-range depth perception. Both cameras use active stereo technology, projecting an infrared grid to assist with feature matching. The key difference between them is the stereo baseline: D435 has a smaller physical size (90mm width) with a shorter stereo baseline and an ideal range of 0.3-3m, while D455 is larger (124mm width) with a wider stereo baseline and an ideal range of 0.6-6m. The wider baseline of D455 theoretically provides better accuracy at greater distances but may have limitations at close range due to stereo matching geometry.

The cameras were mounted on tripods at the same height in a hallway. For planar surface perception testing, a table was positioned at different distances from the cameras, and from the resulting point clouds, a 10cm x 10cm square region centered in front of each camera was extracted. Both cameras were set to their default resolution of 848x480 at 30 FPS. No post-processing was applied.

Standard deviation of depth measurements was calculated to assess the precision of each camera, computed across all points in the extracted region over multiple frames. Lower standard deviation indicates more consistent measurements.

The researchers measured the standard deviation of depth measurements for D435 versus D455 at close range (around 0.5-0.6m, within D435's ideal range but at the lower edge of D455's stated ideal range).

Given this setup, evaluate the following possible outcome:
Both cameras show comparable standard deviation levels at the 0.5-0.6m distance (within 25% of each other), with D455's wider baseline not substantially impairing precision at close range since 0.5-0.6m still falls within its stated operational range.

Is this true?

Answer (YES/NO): YES